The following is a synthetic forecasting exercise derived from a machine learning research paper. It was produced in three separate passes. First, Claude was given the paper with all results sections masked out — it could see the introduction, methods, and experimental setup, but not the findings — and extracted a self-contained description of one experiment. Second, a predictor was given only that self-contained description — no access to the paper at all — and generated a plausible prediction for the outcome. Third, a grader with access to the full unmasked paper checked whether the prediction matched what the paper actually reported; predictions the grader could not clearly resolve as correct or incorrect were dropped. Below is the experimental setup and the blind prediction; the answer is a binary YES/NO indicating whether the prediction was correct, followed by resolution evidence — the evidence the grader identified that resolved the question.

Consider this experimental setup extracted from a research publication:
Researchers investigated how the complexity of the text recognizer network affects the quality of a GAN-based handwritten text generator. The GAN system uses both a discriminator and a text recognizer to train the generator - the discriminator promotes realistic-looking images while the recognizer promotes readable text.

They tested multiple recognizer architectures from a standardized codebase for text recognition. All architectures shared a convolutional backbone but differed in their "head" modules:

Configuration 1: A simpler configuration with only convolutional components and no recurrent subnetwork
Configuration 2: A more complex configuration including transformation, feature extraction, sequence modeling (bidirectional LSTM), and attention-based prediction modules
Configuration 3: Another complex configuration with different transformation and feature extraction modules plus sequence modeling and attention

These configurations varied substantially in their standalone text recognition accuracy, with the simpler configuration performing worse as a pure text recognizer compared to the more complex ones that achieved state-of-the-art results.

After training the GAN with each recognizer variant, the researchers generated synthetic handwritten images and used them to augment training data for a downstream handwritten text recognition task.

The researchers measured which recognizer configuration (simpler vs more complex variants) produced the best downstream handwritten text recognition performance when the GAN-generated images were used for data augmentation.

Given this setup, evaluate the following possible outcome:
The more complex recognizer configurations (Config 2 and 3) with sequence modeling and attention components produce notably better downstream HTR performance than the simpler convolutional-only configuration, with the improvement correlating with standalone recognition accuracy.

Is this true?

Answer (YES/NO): NO